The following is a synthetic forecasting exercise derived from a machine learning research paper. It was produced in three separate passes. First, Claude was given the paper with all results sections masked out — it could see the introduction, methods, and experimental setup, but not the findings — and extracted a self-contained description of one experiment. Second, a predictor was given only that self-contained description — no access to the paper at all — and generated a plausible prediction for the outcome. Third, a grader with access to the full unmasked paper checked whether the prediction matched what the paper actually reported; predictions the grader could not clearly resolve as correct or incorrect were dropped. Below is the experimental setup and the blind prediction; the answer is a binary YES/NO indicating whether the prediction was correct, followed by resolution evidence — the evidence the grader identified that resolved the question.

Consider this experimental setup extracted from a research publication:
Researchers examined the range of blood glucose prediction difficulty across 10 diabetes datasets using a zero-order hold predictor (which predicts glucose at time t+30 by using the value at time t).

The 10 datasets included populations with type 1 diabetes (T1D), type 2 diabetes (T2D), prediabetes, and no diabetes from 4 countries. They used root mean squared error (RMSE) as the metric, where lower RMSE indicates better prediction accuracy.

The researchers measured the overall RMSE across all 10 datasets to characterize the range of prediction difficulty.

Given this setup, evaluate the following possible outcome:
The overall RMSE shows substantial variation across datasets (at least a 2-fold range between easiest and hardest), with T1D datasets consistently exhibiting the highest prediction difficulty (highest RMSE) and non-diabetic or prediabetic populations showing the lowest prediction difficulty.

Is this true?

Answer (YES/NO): NO